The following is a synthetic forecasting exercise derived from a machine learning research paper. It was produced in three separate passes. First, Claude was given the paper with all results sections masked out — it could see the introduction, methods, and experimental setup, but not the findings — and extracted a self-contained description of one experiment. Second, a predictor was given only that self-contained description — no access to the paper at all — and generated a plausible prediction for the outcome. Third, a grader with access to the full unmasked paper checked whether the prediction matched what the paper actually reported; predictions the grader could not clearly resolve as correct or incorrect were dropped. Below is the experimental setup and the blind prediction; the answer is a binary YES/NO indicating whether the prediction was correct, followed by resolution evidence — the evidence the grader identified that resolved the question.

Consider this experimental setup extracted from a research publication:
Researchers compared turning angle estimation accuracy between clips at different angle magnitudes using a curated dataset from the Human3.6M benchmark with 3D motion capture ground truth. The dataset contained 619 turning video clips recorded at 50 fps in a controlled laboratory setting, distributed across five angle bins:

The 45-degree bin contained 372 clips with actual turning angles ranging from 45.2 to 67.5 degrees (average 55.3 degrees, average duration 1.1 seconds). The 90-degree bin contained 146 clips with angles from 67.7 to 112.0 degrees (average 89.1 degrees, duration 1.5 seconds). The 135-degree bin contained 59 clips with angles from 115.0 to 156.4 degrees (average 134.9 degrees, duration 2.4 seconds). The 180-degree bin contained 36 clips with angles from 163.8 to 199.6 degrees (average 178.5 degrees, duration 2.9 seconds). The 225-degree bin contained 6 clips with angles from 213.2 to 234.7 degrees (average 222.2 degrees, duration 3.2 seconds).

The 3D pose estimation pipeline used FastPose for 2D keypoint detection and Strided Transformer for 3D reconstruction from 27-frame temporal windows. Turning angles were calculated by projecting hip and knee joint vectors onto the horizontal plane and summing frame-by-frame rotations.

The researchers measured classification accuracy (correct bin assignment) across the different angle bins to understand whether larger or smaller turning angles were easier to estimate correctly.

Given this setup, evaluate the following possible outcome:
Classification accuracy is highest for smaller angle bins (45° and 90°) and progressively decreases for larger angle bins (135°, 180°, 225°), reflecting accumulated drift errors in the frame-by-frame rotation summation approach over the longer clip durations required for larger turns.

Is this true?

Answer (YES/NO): NO